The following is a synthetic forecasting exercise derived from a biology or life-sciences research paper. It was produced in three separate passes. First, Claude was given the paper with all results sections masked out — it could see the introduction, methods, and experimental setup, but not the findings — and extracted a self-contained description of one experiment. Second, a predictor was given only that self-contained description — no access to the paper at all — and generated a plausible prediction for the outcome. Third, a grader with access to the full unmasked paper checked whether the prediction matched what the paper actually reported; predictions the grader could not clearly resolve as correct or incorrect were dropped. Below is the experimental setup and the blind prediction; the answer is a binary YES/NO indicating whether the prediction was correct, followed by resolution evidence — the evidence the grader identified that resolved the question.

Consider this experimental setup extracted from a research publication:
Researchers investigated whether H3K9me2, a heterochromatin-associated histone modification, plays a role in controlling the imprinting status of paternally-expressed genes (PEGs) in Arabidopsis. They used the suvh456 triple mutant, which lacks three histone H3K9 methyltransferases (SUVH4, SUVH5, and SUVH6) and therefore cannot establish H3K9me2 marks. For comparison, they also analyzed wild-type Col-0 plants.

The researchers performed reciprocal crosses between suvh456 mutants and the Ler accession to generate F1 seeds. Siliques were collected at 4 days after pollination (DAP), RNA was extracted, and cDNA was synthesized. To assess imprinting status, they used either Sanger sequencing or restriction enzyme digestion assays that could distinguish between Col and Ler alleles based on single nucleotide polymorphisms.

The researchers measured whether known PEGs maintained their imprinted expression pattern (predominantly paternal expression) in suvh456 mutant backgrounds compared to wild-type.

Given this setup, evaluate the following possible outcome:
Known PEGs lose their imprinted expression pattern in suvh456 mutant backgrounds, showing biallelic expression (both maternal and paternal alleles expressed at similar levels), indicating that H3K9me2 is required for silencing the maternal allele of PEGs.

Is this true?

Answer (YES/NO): NO